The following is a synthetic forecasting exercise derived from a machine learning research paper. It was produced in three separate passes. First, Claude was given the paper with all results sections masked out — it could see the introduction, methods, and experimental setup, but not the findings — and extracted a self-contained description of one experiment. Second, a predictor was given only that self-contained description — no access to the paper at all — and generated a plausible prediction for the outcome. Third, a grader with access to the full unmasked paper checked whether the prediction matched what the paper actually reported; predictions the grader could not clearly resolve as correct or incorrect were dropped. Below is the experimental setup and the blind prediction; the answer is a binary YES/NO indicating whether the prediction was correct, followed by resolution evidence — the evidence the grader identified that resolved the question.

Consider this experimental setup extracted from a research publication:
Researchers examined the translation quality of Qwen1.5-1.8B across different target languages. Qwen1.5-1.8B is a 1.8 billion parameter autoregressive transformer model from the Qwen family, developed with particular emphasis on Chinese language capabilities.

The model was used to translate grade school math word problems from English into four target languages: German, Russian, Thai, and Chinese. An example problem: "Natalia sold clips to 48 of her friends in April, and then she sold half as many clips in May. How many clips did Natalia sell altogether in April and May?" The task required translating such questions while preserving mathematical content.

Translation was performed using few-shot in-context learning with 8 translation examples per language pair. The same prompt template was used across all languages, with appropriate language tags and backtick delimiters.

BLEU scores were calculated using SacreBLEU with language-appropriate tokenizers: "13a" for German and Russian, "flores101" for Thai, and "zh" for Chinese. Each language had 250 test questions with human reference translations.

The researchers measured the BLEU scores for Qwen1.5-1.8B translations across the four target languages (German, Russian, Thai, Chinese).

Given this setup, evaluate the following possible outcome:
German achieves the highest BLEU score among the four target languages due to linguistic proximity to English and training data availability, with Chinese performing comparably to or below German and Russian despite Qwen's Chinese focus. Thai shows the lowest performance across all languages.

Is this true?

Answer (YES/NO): NO